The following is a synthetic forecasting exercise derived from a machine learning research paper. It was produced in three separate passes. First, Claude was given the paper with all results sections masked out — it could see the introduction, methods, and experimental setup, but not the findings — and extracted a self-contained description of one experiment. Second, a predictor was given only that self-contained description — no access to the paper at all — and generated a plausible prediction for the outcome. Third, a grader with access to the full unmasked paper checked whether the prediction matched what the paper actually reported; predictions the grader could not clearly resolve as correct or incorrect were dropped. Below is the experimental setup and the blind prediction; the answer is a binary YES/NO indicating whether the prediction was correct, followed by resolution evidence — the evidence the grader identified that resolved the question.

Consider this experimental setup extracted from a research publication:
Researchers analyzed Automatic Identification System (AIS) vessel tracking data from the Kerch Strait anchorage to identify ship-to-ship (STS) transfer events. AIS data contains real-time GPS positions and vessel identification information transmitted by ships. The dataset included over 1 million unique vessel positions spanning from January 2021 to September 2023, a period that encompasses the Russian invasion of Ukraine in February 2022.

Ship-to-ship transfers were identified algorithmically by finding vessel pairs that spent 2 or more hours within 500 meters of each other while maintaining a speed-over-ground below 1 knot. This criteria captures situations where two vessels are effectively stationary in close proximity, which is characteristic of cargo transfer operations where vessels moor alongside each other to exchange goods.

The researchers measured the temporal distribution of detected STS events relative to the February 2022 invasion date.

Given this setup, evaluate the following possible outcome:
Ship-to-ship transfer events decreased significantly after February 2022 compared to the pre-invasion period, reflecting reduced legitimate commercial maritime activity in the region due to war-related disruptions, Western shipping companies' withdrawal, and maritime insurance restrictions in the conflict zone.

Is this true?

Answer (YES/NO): NO